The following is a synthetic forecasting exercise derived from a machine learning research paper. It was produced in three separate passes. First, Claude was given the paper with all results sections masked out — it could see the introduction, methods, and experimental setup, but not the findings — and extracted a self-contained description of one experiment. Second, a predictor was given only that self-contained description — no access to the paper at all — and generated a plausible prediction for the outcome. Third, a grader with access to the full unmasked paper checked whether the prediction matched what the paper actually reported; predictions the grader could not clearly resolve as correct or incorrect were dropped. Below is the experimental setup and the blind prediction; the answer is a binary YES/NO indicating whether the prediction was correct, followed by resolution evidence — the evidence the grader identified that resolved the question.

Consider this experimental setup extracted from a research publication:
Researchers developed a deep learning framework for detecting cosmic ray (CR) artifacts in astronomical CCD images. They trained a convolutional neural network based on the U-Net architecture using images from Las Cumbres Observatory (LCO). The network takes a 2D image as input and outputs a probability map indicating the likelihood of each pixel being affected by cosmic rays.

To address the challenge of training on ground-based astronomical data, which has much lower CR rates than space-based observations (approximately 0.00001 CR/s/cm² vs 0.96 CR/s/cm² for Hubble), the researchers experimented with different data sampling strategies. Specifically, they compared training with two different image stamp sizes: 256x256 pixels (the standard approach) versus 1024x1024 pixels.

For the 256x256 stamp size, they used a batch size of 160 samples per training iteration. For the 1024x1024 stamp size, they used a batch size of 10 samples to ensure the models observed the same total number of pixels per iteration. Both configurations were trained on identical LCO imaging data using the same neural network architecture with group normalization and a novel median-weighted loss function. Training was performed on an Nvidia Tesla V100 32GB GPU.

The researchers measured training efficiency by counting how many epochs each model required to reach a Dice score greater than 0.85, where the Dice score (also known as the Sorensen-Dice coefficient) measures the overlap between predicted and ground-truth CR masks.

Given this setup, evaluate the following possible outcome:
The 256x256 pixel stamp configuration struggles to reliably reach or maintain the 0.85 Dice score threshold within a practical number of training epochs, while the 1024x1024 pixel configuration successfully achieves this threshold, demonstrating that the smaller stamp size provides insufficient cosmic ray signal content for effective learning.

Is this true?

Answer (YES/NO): NO